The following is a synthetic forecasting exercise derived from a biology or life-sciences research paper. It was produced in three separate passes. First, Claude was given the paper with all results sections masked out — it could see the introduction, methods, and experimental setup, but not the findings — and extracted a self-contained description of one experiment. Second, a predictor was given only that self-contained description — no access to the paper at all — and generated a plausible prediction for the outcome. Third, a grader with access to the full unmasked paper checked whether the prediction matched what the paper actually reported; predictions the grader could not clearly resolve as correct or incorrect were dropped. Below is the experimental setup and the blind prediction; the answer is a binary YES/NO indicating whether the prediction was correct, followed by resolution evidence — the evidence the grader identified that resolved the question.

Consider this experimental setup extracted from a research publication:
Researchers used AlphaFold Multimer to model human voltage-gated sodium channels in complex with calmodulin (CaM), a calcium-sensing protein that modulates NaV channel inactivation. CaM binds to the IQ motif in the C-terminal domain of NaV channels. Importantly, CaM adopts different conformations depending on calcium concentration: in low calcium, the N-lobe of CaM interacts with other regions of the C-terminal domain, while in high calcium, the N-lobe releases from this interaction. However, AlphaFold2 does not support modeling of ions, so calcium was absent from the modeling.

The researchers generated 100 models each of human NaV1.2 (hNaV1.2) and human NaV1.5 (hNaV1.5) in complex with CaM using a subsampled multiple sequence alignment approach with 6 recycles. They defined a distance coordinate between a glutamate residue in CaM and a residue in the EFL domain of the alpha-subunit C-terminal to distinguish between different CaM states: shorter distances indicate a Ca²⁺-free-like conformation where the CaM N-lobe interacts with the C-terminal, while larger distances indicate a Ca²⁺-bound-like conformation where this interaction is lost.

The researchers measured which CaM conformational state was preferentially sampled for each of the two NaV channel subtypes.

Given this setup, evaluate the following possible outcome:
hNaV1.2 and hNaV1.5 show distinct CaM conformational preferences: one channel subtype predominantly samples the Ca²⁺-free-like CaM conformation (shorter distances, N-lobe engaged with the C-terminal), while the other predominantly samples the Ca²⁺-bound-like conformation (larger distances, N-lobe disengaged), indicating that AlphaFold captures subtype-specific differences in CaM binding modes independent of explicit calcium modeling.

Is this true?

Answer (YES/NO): YES